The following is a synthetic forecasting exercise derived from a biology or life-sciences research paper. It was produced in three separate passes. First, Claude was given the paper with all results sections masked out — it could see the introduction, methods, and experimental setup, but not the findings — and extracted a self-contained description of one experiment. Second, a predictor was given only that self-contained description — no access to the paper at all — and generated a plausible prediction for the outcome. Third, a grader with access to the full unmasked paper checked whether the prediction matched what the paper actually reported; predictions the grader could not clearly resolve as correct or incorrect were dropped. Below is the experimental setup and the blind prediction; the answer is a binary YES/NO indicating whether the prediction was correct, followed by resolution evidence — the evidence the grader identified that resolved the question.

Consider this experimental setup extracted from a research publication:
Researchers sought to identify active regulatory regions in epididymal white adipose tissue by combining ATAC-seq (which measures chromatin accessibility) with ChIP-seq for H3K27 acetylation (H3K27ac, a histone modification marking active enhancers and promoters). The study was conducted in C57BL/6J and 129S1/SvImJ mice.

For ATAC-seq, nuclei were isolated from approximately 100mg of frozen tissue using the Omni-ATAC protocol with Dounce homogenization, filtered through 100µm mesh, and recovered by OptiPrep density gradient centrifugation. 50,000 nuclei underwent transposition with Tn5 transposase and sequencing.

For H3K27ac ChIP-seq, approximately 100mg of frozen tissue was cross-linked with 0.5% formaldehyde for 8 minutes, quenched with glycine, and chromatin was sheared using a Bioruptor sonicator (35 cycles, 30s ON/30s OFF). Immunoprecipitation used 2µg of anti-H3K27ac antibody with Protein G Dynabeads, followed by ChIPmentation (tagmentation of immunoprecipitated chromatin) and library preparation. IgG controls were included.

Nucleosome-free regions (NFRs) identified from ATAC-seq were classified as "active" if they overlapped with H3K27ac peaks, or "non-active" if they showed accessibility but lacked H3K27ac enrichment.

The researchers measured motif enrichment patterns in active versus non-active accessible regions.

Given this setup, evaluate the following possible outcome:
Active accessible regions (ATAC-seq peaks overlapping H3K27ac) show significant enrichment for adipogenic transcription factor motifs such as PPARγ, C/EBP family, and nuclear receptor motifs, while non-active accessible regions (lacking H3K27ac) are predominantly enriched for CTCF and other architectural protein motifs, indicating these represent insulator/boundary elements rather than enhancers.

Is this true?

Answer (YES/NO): YES